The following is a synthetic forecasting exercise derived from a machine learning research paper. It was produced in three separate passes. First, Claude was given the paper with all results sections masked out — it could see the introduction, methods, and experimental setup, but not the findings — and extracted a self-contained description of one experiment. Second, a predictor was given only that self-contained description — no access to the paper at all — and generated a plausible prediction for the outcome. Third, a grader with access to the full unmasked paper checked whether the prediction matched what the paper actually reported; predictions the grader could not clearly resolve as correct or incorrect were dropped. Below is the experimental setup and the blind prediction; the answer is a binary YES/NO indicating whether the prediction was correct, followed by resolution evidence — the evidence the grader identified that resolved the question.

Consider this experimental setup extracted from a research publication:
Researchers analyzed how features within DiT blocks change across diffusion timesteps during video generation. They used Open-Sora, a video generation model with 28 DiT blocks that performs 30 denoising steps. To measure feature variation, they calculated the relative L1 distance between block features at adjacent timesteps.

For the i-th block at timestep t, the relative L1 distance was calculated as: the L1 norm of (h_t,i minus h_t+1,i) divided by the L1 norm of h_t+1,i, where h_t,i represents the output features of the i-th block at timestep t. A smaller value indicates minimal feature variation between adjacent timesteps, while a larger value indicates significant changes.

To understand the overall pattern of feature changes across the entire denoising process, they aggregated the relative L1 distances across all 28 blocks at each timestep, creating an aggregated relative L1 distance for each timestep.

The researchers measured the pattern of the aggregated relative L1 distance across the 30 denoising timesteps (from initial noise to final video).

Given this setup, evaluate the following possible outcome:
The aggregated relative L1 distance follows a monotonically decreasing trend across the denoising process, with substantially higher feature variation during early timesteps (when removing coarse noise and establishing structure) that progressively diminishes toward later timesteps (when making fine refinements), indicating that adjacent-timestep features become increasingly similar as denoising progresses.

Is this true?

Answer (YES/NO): NO